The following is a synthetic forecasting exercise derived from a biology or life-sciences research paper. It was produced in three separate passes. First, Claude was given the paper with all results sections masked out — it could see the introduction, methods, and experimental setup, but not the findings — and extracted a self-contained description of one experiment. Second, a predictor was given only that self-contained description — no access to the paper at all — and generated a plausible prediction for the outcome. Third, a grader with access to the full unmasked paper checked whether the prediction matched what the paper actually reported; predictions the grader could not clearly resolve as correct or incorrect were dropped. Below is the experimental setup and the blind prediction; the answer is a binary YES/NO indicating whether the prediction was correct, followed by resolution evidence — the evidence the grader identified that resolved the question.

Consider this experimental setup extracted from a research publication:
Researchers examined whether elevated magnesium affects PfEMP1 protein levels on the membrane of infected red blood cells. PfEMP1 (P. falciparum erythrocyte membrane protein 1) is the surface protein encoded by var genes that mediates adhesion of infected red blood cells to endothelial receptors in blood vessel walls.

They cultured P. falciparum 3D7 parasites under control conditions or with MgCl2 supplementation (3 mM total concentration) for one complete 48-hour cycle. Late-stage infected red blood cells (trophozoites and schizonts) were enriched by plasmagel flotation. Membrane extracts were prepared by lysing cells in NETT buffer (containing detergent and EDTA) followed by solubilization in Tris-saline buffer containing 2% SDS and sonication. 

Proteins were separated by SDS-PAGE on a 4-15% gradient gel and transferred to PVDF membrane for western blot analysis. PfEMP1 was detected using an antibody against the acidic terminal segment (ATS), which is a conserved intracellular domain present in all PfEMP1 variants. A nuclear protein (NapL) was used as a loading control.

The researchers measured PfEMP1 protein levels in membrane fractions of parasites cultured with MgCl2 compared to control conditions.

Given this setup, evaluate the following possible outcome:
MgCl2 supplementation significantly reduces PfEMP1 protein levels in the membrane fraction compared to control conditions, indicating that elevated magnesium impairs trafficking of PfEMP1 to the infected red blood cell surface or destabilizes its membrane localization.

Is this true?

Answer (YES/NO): NO